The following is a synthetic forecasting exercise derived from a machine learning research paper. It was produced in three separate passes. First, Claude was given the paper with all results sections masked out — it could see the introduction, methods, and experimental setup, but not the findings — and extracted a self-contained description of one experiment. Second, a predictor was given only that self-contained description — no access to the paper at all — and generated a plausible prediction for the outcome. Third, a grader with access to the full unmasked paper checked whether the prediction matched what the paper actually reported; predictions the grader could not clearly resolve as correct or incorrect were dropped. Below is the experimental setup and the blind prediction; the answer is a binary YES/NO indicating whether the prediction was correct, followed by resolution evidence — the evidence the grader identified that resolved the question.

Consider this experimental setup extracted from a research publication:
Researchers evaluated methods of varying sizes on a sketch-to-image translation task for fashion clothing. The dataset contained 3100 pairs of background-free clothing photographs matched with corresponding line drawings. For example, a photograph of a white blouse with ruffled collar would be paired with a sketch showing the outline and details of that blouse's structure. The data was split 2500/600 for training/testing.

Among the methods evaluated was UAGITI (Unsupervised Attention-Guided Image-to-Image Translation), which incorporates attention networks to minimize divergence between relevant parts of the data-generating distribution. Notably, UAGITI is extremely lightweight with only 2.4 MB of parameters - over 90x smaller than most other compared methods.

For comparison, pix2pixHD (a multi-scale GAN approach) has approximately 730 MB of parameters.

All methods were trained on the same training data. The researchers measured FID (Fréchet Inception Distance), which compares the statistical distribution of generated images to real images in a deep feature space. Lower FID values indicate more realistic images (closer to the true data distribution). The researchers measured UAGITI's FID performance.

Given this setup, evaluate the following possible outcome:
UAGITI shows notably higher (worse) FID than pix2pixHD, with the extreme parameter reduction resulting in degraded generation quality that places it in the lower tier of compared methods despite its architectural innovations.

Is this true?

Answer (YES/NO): YES